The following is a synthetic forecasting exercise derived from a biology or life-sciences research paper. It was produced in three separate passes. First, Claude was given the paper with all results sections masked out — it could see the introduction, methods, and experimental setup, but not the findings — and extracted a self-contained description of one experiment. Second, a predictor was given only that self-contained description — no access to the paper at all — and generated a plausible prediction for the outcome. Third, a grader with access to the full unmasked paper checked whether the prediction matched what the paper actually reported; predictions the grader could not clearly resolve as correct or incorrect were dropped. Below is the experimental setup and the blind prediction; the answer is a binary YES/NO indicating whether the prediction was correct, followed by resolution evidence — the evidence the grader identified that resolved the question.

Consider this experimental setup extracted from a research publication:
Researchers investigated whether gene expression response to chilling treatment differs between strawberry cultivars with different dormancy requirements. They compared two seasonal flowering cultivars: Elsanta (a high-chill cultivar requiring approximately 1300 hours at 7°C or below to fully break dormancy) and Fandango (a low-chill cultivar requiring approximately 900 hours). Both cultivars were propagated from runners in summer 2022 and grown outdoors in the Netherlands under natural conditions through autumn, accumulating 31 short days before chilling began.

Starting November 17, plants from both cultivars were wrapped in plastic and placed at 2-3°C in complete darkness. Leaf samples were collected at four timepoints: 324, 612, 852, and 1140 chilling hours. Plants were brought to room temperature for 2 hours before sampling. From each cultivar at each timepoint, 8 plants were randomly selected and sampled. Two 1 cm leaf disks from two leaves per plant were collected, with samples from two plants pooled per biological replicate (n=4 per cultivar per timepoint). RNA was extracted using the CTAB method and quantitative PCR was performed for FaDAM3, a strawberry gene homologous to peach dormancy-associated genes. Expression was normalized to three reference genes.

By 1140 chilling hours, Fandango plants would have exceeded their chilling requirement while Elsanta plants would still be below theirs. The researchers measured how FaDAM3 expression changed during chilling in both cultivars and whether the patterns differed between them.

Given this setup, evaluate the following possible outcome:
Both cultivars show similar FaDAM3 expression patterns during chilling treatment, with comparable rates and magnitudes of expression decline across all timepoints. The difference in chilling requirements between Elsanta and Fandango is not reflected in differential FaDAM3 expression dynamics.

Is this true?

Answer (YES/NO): YES